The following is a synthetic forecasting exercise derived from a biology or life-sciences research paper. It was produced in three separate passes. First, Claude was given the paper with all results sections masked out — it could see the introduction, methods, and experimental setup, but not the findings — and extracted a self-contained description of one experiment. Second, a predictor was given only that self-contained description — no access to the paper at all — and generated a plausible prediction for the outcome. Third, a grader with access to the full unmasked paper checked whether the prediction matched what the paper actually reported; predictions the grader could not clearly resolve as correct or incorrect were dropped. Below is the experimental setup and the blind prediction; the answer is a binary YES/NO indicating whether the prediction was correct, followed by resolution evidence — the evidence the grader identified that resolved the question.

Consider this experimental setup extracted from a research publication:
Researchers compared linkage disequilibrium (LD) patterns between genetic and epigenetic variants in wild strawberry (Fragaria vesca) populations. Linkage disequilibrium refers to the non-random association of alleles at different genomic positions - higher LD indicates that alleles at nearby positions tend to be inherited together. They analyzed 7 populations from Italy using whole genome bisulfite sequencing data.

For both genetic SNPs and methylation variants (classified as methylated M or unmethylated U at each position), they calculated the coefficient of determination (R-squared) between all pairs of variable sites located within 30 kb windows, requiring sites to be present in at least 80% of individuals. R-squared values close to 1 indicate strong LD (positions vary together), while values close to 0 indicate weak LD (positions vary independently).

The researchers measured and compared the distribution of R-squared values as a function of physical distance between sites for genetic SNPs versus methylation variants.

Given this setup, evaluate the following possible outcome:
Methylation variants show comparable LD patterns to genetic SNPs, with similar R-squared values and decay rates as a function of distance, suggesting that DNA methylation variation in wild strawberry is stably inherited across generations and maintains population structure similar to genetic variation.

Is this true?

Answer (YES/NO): NO